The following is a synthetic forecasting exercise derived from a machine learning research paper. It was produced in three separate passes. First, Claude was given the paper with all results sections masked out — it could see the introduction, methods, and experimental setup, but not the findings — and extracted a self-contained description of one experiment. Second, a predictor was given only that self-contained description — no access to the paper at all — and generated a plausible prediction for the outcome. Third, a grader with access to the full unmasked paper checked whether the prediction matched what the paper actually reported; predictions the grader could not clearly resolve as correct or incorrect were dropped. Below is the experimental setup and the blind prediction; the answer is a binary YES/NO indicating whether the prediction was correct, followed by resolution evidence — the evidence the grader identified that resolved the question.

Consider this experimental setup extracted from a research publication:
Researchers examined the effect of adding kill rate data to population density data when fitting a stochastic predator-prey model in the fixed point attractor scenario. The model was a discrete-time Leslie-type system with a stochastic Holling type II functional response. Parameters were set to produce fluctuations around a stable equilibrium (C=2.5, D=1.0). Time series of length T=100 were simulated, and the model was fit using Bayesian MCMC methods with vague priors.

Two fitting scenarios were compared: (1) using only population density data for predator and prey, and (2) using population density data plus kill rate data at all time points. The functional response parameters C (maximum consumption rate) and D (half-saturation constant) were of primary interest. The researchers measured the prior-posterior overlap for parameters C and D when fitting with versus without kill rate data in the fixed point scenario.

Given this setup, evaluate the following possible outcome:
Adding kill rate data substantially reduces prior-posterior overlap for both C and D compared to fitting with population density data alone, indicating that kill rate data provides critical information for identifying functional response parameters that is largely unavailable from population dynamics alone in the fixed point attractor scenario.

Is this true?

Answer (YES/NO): YES